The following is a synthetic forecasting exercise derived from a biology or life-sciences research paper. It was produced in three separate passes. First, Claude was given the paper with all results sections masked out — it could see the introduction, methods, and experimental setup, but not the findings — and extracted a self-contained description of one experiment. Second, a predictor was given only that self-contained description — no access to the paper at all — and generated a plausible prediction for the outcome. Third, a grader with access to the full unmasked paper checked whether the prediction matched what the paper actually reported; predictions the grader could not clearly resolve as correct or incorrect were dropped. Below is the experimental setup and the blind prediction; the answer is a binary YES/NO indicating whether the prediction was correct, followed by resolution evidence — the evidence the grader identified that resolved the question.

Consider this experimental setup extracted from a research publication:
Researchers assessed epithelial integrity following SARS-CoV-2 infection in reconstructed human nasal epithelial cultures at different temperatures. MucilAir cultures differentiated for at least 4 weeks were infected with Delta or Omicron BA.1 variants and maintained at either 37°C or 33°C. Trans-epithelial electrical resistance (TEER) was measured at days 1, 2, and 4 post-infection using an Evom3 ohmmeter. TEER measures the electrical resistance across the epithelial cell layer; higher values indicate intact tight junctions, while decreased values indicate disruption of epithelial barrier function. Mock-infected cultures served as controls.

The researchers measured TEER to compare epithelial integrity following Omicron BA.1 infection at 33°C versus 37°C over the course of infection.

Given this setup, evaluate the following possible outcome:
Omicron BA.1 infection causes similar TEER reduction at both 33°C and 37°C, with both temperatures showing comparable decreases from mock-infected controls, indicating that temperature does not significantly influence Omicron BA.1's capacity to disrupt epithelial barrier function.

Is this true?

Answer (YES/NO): NO